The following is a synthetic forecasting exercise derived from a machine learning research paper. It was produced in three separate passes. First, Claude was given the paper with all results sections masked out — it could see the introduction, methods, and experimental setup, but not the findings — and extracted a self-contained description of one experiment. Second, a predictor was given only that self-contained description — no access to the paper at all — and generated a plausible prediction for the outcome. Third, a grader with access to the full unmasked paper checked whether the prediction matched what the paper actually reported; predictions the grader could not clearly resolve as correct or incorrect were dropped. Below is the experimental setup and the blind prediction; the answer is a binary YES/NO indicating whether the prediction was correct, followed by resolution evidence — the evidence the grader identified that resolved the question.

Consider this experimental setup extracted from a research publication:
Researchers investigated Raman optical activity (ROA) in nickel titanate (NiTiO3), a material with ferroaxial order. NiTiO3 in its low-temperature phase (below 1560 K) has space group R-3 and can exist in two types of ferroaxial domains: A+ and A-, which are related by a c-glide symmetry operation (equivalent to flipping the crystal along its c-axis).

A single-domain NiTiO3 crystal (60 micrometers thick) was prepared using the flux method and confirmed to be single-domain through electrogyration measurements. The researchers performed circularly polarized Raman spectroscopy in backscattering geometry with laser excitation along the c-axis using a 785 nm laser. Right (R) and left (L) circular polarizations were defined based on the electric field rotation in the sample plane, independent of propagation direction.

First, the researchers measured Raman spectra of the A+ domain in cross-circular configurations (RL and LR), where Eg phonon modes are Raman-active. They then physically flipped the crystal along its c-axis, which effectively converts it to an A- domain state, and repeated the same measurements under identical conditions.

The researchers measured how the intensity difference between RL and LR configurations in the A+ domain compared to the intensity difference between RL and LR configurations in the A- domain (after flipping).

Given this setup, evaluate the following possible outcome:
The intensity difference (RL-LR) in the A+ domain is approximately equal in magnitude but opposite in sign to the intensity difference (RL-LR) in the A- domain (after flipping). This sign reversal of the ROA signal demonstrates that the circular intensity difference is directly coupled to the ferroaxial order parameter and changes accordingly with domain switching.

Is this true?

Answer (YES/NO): YES